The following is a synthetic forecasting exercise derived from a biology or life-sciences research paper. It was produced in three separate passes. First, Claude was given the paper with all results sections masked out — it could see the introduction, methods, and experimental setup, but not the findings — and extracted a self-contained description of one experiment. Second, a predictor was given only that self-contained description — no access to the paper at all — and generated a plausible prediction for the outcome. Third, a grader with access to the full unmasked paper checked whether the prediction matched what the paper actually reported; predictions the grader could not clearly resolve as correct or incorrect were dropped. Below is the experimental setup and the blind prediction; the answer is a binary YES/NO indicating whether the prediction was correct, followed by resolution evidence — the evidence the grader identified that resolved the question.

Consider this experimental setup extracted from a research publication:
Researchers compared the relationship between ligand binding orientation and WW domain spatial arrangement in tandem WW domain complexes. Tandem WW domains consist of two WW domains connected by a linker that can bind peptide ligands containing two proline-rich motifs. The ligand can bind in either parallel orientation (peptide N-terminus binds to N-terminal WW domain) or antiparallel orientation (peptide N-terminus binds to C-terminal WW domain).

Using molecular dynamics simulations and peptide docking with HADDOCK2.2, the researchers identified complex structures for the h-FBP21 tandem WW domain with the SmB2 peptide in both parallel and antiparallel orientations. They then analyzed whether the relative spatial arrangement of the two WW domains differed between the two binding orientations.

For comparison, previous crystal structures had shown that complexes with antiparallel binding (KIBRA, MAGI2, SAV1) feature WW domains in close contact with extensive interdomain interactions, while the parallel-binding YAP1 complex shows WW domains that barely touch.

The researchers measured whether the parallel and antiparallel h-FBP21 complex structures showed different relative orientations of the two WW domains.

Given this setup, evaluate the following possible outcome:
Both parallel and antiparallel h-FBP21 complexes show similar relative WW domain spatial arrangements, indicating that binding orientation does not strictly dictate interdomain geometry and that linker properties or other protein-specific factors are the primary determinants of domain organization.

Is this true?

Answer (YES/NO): NO